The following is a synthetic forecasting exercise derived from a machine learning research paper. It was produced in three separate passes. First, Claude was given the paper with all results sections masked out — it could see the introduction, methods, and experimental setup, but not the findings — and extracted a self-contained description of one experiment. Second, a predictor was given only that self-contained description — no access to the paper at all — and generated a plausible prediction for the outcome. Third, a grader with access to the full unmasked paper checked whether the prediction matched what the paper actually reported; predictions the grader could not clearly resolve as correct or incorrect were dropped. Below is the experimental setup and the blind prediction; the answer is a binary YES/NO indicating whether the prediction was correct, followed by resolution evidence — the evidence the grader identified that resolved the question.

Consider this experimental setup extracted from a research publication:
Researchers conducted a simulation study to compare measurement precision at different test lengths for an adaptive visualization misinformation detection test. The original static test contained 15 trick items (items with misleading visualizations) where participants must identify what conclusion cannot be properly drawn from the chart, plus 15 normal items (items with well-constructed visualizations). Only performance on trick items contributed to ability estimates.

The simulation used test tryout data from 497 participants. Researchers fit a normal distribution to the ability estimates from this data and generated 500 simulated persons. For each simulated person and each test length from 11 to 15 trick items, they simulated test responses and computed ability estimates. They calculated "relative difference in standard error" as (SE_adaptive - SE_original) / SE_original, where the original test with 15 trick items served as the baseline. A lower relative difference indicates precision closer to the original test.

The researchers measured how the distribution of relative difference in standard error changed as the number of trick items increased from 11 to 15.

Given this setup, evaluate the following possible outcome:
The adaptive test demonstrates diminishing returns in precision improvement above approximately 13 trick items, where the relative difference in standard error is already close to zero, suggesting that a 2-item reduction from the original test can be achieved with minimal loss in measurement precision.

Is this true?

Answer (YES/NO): NO